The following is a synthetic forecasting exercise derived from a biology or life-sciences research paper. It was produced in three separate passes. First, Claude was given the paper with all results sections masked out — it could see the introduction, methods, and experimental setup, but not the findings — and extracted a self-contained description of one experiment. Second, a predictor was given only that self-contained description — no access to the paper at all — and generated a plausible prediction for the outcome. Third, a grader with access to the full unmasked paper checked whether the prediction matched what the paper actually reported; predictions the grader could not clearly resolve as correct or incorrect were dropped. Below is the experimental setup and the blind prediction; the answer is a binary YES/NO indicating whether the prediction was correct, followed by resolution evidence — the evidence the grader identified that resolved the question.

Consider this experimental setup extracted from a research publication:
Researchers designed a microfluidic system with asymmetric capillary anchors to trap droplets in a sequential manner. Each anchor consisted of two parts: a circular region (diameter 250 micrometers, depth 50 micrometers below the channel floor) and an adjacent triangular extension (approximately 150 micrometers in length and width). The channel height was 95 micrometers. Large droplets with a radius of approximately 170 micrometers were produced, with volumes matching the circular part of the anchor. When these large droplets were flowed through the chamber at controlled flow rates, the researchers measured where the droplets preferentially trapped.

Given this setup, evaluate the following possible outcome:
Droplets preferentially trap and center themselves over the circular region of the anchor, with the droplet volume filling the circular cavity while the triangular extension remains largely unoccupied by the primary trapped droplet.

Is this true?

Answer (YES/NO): YES